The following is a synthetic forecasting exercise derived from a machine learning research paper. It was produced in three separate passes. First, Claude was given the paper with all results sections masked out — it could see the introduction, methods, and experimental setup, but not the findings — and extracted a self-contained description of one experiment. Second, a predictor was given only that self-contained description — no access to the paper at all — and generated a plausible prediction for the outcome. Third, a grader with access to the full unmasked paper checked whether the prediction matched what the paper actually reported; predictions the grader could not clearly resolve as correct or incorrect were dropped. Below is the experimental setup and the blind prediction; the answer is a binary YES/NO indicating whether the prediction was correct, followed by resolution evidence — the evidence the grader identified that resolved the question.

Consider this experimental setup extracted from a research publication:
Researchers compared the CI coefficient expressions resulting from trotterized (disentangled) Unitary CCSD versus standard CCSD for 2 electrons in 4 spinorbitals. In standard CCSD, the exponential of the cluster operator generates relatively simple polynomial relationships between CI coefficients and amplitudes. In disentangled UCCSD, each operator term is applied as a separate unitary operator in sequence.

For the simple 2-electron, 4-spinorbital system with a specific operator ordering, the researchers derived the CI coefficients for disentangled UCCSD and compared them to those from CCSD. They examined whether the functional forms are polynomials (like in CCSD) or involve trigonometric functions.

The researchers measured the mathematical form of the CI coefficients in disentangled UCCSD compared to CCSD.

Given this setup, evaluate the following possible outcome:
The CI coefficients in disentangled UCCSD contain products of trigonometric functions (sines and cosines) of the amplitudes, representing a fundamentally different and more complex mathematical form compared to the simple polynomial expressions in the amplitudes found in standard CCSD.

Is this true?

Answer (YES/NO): YES